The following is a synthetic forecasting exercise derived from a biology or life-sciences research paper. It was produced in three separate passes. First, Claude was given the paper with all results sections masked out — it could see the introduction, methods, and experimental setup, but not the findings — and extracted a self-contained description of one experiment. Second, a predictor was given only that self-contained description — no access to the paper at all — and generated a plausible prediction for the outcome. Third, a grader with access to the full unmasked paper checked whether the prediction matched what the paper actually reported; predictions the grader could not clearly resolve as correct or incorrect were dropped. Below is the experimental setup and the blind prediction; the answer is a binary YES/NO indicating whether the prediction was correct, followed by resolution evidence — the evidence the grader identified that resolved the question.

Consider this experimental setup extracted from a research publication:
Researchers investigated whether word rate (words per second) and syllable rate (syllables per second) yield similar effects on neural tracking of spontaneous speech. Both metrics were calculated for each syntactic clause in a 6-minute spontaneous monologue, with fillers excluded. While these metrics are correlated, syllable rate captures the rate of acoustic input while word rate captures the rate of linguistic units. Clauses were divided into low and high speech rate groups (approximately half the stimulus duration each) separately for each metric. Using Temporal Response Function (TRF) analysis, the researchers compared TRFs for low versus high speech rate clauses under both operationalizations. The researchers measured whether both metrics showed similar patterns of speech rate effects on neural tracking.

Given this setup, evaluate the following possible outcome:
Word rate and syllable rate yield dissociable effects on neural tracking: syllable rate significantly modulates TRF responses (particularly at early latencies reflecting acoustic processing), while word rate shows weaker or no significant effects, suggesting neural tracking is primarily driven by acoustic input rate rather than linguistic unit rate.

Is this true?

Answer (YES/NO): NO